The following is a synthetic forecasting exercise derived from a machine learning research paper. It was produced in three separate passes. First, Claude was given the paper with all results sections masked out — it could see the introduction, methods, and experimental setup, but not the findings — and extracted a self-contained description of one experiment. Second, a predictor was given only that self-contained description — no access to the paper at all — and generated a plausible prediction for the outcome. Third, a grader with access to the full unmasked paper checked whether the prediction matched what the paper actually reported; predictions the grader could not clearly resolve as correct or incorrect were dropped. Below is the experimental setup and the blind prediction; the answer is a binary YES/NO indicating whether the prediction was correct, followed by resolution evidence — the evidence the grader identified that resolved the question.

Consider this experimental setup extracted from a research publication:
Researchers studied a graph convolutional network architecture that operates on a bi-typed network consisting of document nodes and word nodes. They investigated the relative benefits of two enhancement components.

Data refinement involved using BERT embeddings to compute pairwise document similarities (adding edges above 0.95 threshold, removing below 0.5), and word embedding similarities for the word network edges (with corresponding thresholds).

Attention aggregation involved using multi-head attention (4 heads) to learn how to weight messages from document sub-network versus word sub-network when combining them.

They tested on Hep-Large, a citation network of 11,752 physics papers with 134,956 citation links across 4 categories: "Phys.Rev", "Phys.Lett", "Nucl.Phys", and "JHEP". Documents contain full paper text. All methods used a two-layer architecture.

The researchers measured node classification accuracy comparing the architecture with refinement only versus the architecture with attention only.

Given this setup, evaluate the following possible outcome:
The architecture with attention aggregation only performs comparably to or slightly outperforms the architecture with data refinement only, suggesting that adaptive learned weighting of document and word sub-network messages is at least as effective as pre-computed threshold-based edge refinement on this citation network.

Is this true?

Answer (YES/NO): NO